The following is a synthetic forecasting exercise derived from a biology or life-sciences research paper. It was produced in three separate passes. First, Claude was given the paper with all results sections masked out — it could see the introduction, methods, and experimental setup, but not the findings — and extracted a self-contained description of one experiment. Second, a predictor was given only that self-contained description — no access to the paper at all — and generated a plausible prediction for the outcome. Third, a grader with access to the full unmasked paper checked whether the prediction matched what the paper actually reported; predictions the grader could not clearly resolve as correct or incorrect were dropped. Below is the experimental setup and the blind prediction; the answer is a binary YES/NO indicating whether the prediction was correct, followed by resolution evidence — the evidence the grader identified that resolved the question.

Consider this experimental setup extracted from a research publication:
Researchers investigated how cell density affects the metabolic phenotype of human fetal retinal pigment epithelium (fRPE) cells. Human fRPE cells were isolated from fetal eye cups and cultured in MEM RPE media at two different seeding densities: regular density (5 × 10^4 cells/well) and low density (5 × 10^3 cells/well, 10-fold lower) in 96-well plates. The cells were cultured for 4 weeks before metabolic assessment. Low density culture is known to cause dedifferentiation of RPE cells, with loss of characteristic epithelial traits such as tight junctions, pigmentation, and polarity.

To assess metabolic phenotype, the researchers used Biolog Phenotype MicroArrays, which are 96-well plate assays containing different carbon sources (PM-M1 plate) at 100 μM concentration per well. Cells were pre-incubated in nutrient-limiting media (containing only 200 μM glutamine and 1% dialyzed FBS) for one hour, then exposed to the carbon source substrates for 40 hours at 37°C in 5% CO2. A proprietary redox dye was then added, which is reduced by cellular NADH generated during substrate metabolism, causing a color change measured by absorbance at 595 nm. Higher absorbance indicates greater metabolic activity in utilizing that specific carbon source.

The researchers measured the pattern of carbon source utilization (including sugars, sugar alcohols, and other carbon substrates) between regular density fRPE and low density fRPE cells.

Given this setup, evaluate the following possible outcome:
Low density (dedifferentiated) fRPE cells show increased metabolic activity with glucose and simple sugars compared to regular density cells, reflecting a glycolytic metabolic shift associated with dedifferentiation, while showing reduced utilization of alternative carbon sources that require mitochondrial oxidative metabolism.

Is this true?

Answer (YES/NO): NO